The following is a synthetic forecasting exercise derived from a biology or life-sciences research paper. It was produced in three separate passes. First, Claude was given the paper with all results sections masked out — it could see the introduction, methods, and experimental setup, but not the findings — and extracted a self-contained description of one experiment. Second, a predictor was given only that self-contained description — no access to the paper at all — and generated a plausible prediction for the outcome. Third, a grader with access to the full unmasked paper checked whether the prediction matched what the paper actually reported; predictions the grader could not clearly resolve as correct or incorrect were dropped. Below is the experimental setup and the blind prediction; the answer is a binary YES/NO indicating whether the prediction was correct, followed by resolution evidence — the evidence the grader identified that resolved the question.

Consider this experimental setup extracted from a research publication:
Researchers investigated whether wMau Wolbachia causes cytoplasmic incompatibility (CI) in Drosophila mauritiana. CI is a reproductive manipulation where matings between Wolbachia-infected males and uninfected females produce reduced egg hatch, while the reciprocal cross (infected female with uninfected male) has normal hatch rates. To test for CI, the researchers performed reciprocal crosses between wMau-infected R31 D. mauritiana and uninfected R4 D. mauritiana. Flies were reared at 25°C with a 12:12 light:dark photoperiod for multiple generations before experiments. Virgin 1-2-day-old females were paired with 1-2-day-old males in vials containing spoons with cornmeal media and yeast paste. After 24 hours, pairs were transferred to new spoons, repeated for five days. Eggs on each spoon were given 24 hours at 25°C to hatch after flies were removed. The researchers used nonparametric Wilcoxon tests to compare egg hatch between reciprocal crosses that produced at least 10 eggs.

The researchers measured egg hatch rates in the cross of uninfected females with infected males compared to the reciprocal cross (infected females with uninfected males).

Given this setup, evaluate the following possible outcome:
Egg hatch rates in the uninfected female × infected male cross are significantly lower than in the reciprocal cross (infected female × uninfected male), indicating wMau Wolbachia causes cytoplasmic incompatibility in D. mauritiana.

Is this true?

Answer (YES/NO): NO